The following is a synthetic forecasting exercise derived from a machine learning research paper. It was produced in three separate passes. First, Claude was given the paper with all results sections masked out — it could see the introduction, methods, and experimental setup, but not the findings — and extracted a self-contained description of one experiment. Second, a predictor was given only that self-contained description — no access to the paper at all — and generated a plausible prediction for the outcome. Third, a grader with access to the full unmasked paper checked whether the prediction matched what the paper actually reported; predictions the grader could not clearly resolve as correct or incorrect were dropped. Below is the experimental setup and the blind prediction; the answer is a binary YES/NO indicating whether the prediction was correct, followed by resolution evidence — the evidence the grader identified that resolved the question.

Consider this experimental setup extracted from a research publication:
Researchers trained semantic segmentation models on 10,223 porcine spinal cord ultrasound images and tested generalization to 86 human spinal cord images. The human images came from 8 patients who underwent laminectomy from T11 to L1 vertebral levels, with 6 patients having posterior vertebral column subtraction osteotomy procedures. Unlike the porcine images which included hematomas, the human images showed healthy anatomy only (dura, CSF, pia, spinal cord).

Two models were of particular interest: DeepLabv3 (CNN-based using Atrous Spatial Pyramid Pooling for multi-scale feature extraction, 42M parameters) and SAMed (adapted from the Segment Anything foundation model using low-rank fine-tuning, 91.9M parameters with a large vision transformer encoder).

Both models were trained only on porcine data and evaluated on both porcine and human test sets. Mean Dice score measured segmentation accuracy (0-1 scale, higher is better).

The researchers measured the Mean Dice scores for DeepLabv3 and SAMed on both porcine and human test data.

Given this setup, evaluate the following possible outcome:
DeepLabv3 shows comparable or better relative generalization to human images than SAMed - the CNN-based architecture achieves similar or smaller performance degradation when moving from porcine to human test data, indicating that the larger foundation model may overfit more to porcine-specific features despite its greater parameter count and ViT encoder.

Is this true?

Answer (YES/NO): NO